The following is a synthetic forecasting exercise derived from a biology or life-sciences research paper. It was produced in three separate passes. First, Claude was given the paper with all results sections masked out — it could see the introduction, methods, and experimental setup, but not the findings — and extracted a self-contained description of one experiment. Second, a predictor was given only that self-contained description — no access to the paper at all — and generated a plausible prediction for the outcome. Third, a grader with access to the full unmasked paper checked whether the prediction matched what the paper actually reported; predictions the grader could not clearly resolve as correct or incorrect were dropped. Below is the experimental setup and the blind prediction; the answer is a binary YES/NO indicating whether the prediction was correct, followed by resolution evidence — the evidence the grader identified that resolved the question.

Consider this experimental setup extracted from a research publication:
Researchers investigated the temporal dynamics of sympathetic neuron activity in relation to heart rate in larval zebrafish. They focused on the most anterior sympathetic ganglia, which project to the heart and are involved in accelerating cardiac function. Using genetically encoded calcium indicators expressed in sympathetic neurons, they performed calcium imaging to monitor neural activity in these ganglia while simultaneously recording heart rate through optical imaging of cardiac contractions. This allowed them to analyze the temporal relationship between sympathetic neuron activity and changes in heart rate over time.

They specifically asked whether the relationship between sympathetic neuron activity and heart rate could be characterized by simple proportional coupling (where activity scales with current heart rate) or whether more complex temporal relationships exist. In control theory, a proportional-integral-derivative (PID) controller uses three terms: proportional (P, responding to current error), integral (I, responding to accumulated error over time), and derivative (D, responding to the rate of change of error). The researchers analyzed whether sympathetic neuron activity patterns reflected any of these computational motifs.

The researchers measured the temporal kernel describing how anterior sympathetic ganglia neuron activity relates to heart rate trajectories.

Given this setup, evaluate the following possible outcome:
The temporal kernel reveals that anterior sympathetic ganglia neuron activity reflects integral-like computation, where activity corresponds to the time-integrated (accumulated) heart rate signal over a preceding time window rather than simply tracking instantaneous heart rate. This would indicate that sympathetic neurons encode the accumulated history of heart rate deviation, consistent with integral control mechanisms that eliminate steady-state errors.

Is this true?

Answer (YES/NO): NO